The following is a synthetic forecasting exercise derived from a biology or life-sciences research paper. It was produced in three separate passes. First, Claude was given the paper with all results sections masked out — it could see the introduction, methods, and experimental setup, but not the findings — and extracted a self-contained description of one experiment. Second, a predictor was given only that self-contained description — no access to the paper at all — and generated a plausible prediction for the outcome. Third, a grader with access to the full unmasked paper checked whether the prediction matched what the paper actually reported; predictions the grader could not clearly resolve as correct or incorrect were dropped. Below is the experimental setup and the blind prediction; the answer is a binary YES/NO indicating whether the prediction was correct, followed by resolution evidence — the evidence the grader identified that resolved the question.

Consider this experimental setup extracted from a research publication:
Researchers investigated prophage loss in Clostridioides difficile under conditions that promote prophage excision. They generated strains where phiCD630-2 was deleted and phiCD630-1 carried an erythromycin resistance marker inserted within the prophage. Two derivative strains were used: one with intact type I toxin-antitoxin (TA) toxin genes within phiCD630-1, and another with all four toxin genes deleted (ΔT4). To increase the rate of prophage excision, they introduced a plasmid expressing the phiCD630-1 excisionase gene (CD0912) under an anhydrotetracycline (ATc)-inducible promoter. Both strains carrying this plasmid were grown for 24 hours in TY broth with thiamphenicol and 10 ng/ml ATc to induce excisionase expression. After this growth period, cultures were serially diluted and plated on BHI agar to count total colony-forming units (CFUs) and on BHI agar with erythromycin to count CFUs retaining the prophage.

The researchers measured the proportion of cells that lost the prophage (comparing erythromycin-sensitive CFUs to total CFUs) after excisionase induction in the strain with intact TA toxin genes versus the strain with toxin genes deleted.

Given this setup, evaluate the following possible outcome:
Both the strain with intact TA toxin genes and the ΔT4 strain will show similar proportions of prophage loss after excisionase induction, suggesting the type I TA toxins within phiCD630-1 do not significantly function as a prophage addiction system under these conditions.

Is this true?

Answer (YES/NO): NO